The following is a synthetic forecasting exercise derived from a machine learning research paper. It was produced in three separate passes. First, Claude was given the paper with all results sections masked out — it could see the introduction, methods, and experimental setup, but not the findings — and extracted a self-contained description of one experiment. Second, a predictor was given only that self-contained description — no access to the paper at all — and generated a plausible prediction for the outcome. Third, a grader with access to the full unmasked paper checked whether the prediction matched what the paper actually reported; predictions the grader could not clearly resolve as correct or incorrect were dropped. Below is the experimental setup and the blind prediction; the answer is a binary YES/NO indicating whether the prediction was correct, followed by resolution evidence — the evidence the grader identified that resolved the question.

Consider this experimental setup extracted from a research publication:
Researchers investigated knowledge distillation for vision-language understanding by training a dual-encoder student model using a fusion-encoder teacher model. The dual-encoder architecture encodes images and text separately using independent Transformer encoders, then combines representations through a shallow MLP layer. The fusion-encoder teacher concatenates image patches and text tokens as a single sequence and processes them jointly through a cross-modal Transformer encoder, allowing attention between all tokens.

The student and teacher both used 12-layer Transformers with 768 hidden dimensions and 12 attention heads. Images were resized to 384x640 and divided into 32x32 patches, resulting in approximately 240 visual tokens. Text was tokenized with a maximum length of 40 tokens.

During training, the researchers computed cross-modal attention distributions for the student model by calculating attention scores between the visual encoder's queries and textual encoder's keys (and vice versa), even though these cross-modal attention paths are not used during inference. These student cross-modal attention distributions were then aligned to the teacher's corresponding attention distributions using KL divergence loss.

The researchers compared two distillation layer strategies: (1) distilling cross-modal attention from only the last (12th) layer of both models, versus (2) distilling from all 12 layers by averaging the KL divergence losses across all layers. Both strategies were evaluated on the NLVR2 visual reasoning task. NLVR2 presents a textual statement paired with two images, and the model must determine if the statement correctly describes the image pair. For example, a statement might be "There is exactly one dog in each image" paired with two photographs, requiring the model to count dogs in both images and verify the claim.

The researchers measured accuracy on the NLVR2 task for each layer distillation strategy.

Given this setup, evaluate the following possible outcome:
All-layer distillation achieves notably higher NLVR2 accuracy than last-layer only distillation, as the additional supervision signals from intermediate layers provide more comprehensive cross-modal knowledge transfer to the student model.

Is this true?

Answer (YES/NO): NO